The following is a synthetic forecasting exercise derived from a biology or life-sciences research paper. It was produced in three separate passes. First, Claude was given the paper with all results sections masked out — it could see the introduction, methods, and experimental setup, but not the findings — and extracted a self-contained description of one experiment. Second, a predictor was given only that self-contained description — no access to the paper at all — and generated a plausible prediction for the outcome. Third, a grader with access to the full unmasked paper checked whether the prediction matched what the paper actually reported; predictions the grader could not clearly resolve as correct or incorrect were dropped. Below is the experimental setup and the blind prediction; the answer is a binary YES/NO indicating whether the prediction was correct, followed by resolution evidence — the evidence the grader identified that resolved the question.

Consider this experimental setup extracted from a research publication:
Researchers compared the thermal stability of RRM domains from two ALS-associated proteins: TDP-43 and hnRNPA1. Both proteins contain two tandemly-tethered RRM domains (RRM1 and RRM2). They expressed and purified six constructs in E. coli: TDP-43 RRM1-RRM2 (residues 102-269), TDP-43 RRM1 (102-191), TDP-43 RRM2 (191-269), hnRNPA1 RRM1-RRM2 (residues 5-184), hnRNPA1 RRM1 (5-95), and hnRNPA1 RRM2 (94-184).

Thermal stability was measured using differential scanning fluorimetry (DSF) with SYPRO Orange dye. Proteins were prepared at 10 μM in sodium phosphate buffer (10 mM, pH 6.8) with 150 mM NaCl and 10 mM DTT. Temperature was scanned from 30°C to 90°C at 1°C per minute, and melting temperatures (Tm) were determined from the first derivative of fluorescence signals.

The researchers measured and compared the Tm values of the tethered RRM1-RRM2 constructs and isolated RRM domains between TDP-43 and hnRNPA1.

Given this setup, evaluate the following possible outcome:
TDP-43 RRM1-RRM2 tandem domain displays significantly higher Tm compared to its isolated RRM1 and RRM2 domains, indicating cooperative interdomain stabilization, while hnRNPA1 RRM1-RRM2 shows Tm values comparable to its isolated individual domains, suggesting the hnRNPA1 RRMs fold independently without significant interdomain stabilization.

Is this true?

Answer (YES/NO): NO